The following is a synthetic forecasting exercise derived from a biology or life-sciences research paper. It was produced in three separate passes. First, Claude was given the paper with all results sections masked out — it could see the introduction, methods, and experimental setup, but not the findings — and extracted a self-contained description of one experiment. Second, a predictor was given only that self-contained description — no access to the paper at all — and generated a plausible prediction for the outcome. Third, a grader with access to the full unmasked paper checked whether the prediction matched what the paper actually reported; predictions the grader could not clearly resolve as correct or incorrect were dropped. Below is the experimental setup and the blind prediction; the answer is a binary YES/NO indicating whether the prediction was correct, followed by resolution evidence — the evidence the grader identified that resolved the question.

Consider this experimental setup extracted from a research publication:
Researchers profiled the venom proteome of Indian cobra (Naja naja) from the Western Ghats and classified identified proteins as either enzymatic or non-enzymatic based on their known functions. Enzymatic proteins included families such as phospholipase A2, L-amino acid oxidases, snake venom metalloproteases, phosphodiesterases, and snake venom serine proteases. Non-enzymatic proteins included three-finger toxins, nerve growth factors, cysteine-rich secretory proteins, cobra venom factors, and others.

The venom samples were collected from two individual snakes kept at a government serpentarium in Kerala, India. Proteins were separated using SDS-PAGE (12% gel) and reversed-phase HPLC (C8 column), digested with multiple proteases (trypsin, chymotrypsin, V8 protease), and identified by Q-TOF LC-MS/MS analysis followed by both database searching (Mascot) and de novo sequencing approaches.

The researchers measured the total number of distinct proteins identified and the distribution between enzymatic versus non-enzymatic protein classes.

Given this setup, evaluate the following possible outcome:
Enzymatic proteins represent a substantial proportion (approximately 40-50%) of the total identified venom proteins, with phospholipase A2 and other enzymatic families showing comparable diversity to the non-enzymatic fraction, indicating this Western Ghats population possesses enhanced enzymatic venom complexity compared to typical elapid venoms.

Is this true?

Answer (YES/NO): NO